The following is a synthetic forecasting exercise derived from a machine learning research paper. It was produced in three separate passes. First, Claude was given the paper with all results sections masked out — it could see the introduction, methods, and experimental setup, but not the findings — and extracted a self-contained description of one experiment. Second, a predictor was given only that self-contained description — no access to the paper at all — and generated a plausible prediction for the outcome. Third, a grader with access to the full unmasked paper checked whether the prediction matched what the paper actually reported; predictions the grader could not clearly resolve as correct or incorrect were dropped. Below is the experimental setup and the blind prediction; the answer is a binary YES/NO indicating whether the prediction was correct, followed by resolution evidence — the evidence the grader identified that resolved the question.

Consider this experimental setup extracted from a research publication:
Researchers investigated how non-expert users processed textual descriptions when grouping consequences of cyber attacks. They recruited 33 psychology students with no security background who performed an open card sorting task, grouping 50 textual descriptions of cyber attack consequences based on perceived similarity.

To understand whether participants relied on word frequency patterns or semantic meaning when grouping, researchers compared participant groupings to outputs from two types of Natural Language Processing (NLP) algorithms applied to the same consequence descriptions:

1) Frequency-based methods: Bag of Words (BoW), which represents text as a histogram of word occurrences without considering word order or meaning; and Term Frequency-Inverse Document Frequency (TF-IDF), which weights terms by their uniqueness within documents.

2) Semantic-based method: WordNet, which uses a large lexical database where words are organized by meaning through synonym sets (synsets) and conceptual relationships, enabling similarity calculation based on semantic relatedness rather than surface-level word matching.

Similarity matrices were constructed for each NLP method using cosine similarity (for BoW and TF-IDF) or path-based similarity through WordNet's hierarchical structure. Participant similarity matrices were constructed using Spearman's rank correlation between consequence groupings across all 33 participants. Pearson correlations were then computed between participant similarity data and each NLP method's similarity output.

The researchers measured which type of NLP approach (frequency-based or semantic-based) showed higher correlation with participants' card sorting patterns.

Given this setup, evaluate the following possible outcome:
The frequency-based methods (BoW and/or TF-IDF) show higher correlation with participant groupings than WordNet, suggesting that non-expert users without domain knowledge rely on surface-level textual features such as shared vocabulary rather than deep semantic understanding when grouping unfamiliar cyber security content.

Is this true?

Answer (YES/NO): YES